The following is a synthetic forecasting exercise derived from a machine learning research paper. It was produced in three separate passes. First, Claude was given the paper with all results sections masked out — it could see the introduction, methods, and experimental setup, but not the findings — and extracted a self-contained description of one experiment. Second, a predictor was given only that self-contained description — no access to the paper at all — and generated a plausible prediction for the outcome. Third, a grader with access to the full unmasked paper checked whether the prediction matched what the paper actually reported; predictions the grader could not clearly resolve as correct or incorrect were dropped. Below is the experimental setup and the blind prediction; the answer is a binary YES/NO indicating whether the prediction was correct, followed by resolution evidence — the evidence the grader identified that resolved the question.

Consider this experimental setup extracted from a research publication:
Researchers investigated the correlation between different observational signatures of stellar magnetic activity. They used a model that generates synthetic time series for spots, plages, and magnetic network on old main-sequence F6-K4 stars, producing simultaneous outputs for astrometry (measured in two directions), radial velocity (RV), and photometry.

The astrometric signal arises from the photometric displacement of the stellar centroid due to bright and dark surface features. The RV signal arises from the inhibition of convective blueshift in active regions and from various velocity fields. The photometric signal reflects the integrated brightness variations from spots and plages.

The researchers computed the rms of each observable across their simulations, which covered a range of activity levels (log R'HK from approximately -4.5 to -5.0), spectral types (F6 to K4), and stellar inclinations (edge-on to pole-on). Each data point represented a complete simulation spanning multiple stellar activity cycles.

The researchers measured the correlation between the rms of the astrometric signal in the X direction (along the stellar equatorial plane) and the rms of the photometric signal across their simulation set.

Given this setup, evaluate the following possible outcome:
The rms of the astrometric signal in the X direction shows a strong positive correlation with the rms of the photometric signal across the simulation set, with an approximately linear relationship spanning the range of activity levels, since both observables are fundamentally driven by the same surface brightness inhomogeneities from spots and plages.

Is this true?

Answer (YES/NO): NO